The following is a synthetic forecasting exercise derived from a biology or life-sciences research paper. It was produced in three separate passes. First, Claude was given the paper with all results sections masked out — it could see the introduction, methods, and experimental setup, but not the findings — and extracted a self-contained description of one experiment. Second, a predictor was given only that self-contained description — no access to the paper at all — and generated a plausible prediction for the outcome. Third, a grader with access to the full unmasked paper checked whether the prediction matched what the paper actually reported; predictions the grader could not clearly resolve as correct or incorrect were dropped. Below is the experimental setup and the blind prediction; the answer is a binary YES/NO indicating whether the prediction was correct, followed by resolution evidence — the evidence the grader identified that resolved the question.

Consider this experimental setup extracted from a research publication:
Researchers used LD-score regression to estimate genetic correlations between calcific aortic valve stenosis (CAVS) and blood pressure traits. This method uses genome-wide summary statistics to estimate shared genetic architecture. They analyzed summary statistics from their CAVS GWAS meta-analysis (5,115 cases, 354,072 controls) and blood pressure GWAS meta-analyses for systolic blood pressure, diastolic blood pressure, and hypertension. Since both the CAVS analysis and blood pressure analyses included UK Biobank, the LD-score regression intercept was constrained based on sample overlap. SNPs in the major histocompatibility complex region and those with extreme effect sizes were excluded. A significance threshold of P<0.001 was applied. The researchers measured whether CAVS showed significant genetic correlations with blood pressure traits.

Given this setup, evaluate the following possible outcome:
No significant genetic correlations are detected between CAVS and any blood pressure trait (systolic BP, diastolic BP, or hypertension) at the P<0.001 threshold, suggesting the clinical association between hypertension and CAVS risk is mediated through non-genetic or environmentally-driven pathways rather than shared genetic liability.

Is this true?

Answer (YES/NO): NO